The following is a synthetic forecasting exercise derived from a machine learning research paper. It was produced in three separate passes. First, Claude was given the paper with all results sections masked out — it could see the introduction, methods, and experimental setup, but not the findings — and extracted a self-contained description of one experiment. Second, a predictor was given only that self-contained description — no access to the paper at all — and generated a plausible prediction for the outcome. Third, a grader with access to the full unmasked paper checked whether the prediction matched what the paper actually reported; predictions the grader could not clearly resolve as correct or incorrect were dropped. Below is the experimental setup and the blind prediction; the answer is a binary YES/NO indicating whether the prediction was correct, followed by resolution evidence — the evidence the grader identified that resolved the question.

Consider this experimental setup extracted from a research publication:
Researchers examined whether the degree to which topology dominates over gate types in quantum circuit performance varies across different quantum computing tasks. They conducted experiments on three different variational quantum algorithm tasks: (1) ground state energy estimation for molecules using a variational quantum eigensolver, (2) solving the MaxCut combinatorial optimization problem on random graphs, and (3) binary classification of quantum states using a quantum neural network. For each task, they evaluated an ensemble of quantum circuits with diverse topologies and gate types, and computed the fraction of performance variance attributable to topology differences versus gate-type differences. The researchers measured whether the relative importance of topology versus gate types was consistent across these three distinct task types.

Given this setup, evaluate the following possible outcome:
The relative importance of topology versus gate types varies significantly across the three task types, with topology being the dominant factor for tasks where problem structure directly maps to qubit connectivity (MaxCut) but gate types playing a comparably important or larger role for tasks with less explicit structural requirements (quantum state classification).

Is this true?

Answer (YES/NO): NO